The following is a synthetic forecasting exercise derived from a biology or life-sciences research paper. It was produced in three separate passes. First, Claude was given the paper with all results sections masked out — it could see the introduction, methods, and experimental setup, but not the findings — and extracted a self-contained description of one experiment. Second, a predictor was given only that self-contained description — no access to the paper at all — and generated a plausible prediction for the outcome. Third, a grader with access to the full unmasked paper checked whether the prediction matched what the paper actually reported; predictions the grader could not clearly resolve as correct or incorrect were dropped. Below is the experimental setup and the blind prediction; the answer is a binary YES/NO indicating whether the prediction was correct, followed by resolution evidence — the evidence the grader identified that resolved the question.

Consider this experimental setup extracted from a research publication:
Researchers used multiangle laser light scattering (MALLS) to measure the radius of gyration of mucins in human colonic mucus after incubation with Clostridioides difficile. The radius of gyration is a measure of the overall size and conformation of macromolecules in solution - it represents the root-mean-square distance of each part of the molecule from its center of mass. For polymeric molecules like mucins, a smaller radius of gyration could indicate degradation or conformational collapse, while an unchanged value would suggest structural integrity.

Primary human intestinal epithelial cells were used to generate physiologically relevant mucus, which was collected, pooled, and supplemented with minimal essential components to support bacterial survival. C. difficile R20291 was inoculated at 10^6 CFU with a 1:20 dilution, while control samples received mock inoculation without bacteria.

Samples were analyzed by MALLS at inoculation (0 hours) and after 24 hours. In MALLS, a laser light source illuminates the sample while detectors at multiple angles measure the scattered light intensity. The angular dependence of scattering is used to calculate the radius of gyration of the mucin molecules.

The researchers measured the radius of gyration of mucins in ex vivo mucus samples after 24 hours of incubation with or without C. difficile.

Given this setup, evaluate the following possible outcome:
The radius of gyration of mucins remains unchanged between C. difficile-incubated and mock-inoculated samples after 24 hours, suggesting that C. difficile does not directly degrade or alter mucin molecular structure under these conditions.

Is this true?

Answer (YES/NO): YES